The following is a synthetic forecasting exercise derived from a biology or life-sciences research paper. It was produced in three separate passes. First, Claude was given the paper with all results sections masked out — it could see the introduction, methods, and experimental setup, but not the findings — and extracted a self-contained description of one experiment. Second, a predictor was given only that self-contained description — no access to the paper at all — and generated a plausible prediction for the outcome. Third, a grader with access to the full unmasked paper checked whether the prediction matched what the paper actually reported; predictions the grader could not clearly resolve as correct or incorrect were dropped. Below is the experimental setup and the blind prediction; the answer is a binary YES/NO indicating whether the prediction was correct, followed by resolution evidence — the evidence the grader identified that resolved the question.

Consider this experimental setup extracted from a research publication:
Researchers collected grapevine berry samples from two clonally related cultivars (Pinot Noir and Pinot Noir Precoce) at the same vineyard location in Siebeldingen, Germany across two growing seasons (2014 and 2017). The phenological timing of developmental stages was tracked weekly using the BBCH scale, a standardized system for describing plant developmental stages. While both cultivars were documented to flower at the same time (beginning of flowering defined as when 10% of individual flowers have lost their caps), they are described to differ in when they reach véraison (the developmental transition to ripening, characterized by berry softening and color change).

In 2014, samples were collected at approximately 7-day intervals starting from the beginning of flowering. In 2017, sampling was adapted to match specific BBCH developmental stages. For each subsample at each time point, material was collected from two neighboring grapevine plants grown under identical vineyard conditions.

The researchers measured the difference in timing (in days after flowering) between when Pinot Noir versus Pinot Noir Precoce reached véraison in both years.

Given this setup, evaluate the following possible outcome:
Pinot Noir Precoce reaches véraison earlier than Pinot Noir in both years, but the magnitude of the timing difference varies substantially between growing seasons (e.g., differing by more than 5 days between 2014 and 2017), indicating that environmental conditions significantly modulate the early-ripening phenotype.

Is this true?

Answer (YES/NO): NO